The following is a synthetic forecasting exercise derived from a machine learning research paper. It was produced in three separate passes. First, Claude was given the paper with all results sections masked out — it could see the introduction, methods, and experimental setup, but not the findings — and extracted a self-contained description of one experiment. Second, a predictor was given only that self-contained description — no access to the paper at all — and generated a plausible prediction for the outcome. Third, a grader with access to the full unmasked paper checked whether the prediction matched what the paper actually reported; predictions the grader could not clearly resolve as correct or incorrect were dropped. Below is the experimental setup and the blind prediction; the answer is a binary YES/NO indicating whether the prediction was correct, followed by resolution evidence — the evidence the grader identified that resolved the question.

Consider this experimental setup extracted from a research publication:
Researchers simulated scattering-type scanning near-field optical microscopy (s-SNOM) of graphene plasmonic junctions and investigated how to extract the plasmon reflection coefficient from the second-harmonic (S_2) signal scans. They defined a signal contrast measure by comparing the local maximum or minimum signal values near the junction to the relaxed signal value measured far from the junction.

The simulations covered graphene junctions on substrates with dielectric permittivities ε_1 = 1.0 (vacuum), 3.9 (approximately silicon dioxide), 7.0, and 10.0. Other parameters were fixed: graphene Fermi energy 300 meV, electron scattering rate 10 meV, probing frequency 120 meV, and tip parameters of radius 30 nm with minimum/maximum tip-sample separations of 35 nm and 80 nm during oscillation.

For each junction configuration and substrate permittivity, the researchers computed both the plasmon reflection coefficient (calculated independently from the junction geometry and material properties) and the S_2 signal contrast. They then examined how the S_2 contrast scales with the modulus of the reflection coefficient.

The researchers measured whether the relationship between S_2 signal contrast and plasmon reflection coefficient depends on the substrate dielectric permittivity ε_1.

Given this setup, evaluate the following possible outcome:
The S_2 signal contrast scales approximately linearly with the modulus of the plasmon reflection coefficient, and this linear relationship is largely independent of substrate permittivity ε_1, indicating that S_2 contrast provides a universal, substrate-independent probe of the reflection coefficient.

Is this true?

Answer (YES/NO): NO